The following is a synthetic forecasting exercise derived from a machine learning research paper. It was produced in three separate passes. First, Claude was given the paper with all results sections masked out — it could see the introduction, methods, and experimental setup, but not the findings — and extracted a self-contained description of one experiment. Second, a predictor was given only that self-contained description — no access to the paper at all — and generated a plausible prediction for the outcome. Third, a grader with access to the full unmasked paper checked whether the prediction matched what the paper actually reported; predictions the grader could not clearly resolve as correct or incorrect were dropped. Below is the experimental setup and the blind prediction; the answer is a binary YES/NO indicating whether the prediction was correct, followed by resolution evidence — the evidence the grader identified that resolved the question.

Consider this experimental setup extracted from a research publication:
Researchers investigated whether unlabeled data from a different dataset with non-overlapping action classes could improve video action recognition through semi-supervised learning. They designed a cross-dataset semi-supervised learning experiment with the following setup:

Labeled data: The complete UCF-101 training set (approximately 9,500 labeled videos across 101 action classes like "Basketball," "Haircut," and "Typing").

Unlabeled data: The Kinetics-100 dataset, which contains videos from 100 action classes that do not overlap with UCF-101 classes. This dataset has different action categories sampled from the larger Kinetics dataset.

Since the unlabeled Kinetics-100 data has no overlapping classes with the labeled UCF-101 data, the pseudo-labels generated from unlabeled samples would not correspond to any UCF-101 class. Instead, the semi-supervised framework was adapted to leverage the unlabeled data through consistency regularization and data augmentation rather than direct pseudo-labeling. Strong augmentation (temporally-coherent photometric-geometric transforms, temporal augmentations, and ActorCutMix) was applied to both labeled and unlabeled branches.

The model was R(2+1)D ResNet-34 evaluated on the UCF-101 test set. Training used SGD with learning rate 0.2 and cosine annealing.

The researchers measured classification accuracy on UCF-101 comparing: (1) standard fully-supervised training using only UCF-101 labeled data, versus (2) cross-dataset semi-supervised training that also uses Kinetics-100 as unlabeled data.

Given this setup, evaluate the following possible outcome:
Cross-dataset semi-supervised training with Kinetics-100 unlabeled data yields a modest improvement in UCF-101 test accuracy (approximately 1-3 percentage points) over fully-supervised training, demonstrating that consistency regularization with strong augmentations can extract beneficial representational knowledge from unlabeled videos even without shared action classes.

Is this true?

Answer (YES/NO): NO